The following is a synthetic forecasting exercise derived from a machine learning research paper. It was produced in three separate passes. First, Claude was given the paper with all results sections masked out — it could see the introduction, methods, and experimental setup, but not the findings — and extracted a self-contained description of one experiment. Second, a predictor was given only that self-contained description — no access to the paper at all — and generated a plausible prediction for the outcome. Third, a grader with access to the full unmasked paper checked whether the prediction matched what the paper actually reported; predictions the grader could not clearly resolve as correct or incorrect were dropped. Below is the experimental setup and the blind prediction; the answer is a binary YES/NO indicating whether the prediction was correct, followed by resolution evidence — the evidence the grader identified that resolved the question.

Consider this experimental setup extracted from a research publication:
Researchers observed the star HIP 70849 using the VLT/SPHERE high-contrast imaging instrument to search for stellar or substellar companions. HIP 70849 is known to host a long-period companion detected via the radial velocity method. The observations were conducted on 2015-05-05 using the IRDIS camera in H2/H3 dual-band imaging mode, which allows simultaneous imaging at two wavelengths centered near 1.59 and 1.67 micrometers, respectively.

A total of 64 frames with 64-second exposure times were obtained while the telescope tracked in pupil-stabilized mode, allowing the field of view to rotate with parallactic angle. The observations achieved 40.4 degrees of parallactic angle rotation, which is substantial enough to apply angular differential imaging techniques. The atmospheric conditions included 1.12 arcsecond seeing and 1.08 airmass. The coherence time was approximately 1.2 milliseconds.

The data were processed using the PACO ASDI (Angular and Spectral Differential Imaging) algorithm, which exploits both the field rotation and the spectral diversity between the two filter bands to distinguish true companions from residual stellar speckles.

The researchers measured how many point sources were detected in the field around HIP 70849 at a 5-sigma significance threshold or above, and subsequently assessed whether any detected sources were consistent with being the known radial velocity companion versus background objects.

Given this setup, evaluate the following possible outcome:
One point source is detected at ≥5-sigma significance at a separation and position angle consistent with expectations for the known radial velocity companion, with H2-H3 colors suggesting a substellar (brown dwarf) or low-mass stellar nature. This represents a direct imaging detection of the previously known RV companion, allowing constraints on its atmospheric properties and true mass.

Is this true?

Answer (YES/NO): NO